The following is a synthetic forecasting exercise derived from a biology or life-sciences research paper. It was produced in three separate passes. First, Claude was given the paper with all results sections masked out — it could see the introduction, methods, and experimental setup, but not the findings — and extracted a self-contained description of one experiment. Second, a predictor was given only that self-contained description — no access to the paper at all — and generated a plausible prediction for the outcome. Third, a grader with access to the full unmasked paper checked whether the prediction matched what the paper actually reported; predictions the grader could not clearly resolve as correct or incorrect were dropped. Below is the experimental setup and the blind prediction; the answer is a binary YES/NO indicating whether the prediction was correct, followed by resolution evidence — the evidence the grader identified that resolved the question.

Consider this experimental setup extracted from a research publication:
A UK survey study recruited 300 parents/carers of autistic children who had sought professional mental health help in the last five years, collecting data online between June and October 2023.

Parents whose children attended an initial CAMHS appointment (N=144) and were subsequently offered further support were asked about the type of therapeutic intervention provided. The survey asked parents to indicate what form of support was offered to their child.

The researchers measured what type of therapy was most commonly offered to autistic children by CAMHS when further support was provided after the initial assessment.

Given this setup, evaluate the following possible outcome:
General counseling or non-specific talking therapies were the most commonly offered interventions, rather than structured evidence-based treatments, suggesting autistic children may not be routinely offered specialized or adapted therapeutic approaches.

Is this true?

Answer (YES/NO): NO